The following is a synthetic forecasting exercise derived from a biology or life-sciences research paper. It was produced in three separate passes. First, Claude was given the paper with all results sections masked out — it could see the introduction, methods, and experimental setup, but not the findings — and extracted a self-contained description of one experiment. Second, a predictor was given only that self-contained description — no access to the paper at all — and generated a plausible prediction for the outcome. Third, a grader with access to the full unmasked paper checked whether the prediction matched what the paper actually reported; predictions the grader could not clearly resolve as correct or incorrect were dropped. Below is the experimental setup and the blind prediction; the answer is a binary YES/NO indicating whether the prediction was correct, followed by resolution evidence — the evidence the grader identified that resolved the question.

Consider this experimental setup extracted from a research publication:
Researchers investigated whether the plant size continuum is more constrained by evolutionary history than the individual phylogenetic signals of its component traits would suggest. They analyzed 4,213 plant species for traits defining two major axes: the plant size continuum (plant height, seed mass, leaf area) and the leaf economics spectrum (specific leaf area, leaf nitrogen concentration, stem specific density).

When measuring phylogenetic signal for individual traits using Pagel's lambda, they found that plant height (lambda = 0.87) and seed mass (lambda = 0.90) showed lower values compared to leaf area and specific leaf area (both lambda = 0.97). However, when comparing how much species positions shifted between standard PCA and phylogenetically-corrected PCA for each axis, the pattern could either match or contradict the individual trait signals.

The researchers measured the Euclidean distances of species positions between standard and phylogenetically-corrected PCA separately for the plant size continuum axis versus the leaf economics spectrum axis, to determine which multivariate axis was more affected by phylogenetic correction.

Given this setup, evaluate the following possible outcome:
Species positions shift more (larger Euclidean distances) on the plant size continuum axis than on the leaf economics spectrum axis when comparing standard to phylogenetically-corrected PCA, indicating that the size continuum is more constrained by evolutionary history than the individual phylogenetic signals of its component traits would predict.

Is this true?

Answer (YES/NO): YES